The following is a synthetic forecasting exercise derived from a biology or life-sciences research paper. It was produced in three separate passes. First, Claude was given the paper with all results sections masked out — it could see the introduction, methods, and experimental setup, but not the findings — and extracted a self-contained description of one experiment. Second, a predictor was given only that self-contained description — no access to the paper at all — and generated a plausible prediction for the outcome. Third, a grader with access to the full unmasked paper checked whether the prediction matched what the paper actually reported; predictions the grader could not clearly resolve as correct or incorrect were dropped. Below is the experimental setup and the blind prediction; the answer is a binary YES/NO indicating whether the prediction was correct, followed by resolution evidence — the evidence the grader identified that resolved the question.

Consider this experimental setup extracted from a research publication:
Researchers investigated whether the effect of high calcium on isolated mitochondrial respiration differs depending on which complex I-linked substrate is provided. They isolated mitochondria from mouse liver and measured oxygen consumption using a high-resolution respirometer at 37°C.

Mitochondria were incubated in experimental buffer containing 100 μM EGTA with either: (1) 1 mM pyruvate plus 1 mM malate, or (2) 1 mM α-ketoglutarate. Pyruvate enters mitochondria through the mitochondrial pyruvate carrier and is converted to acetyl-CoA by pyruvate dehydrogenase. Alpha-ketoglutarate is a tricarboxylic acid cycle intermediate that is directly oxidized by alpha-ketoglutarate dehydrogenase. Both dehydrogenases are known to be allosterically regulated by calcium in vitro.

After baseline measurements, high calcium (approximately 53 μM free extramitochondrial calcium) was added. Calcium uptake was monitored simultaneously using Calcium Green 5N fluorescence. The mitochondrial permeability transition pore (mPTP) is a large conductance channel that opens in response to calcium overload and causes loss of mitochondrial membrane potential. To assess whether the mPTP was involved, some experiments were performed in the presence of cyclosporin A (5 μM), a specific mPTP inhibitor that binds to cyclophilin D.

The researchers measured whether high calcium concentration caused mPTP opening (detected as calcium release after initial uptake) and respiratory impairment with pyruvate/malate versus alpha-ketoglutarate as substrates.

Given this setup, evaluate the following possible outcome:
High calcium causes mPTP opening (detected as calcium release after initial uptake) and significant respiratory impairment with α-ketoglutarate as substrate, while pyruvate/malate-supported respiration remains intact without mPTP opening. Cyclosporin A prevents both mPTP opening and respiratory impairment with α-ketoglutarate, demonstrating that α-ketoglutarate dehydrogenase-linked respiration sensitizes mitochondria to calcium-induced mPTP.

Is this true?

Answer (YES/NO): NO